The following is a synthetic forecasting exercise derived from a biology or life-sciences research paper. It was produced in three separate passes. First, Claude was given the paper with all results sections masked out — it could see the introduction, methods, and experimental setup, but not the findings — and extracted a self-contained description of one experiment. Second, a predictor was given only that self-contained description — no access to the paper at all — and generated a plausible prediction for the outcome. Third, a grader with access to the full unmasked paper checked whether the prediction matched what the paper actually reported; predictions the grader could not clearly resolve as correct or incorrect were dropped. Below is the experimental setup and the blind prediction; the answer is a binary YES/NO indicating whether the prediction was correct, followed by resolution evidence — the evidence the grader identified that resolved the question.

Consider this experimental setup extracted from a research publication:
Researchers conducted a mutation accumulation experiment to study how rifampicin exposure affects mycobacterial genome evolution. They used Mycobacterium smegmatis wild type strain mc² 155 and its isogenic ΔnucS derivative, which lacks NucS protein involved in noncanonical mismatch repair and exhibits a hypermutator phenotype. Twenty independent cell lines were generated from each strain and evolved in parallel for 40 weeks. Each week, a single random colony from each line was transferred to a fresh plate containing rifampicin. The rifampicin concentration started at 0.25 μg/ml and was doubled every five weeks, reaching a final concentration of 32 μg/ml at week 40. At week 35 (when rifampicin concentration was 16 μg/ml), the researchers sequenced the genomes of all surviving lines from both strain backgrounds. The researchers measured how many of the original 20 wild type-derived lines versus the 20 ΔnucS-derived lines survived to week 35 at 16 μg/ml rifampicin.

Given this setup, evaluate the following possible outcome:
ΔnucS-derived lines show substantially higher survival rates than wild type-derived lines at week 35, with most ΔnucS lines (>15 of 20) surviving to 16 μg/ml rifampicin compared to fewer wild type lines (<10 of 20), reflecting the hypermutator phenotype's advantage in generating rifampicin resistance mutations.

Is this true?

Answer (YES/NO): NO